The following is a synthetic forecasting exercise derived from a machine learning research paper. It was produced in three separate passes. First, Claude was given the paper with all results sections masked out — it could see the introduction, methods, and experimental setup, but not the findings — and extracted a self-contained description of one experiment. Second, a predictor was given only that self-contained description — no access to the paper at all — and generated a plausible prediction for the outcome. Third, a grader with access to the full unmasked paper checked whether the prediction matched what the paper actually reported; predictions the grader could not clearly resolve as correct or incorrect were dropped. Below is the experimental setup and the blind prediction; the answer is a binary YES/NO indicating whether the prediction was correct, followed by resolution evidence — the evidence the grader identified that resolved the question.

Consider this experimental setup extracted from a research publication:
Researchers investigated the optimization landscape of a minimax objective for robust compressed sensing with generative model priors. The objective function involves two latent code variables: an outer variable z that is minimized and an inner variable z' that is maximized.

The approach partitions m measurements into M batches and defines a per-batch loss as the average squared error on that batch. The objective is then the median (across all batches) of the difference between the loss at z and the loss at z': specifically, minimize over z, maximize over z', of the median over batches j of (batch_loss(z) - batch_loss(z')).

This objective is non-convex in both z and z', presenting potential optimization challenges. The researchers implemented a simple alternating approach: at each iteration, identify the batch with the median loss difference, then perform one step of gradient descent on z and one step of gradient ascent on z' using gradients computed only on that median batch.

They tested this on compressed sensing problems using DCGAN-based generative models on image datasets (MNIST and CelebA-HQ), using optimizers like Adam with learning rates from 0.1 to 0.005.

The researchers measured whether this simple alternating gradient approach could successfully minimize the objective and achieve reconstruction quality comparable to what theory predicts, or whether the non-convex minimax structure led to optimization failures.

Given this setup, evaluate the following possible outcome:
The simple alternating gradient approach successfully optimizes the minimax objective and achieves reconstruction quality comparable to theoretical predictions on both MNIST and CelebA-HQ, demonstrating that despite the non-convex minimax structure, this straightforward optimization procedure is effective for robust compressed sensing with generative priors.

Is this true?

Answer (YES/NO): YES